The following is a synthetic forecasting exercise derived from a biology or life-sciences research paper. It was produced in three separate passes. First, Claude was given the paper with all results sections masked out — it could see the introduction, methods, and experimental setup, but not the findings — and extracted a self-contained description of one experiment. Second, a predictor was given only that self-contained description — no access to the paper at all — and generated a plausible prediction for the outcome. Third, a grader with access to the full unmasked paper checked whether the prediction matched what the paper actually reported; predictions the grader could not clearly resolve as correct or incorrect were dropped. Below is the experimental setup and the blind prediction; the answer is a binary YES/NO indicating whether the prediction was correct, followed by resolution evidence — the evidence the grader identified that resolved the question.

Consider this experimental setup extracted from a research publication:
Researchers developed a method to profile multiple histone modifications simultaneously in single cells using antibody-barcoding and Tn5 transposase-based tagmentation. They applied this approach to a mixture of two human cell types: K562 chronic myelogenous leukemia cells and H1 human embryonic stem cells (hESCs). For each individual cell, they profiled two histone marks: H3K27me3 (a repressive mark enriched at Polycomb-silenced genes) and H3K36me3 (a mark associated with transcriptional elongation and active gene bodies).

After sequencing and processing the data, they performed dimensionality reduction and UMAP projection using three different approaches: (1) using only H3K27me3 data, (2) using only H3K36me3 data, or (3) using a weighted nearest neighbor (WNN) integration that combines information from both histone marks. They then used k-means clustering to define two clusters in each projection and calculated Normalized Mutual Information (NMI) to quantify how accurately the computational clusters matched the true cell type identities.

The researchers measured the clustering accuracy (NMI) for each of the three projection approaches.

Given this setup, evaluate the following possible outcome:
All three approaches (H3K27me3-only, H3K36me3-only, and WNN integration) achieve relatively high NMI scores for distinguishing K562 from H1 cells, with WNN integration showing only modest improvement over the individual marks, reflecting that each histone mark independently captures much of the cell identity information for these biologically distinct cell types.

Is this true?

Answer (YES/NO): NO